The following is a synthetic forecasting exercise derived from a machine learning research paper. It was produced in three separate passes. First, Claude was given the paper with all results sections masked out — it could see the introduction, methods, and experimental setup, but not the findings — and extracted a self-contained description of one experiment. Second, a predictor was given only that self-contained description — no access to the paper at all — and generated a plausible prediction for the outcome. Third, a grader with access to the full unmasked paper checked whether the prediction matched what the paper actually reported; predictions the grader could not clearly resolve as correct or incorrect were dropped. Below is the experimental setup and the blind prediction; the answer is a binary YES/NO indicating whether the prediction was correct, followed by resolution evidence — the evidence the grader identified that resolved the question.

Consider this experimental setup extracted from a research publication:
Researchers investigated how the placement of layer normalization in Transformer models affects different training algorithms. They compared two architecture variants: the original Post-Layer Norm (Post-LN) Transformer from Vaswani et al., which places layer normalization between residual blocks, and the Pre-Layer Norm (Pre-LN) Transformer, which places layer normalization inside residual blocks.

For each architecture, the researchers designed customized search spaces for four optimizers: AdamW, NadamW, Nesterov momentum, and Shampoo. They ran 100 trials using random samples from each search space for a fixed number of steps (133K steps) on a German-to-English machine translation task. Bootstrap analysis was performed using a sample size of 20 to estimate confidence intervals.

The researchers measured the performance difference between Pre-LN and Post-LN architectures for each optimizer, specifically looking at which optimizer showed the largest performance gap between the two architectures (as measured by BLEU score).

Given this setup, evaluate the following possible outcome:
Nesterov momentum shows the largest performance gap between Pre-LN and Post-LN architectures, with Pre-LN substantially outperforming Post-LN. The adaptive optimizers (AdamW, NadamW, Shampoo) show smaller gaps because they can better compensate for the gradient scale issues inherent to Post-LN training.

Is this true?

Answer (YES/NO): YES